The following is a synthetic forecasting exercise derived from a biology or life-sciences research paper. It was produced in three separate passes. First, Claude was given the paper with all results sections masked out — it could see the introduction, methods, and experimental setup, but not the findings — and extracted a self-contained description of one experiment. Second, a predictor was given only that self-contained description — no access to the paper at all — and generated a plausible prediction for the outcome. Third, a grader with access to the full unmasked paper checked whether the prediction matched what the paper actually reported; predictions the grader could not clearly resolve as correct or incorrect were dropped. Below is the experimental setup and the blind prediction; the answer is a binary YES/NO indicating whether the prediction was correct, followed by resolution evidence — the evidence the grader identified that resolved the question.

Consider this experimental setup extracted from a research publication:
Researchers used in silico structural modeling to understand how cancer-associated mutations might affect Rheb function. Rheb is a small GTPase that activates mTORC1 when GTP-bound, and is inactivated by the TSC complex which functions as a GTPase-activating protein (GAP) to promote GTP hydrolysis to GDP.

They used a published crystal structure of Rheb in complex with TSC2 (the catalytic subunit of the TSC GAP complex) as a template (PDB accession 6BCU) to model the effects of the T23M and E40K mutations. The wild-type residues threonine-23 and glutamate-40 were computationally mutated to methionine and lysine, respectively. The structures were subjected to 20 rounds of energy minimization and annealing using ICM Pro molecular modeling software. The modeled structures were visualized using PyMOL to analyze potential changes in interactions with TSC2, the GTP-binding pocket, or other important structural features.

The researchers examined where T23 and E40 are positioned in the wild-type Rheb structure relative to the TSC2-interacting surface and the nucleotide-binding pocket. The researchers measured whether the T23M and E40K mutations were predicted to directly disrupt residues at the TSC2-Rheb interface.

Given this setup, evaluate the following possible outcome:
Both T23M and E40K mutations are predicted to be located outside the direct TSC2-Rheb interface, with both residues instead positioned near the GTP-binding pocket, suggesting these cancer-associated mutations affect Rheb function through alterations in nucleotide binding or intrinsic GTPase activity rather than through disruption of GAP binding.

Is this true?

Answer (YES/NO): YES